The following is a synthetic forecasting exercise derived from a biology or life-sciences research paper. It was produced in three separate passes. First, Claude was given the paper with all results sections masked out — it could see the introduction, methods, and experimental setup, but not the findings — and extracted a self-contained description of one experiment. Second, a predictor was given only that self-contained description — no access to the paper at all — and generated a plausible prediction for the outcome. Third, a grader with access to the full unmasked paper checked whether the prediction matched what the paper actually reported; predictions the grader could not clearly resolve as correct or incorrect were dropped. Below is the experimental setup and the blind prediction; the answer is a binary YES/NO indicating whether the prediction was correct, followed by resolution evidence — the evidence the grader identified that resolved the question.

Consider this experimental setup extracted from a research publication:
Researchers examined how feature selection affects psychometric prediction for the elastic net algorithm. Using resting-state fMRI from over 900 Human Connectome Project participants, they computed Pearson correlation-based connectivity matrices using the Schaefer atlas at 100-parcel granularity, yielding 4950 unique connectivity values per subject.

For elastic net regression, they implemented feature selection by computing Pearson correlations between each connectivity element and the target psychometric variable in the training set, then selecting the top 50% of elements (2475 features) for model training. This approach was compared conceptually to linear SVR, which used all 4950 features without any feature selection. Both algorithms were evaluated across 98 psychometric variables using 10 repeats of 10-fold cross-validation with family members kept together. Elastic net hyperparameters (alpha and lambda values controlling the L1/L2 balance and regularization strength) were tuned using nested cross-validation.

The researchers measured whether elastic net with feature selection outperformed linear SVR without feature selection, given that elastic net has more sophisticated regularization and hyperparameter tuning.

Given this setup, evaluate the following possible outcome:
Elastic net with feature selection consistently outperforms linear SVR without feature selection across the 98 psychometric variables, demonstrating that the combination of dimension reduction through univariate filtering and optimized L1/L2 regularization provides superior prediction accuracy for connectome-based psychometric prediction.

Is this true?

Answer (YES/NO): NO